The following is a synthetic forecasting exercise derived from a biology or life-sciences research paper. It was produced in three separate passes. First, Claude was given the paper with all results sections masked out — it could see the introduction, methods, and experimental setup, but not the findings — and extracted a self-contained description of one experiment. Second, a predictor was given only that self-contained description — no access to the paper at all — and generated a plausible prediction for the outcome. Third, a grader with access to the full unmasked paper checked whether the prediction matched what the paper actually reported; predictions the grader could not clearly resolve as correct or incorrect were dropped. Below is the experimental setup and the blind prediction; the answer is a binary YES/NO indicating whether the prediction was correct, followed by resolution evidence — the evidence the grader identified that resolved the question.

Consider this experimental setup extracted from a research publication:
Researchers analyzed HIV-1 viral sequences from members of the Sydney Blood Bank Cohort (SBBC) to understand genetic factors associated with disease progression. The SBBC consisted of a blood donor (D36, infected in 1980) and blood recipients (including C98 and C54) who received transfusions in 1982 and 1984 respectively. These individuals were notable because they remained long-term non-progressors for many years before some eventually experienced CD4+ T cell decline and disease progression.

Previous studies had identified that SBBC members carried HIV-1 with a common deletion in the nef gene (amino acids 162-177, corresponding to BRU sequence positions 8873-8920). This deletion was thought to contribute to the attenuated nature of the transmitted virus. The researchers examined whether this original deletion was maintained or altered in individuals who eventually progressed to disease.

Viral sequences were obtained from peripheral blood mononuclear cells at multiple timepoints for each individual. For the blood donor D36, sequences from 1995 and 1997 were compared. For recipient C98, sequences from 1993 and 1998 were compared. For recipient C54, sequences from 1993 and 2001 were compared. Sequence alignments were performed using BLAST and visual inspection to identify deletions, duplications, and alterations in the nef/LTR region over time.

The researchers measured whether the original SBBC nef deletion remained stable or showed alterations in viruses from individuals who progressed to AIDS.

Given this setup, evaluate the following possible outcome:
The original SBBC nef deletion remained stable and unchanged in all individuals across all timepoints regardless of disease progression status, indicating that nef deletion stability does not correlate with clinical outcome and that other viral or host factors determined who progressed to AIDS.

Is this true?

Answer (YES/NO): NO